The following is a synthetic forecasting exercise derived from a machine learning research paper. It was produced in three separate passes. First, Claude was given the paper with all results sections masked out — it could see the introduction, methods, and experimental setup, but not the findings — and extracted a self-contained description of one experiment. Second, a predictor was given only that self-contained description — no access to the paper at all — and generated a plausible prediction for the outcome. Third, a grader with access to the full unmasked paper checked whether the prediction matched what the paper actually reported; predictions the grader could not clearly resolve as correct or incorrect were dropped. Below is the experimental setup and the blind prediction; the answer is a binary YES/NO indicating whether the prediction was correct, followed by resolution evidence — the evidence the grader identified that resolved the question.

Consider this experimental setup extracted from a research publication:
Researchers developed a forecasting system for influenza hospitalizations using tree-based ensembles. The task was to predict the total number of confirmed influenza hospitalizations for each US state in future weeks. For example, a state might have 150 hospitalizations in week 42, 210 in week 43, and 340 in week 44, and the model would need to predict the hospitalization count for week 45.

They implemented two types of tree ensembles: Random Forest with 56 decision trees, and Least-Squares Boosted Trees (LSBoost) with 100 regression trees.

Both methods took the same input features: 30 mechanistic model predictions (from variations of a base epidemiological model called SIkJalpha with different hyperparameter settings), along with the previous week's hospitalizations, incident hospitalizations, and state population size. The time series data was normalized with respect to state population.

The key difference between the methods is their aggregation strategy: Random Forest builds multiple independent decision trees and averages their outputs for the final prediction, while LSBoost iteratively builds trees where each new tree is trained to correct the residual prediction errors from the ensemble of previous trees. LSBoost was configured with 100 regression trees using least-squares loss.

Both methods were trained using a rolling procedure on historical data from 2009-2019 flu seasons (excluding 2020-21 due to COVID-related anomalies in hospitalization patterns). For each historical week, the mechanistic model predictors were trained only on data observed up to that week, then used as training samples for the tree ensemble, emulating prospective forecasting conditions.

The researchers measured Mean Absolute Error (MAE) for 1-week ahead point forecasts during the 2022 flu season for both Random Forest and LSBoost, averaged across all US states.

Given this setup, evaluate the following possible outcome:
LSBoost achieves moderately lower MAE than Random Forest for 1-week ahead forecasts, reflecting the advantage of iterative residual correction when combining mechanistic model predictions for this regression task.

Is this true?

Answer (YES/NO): NO